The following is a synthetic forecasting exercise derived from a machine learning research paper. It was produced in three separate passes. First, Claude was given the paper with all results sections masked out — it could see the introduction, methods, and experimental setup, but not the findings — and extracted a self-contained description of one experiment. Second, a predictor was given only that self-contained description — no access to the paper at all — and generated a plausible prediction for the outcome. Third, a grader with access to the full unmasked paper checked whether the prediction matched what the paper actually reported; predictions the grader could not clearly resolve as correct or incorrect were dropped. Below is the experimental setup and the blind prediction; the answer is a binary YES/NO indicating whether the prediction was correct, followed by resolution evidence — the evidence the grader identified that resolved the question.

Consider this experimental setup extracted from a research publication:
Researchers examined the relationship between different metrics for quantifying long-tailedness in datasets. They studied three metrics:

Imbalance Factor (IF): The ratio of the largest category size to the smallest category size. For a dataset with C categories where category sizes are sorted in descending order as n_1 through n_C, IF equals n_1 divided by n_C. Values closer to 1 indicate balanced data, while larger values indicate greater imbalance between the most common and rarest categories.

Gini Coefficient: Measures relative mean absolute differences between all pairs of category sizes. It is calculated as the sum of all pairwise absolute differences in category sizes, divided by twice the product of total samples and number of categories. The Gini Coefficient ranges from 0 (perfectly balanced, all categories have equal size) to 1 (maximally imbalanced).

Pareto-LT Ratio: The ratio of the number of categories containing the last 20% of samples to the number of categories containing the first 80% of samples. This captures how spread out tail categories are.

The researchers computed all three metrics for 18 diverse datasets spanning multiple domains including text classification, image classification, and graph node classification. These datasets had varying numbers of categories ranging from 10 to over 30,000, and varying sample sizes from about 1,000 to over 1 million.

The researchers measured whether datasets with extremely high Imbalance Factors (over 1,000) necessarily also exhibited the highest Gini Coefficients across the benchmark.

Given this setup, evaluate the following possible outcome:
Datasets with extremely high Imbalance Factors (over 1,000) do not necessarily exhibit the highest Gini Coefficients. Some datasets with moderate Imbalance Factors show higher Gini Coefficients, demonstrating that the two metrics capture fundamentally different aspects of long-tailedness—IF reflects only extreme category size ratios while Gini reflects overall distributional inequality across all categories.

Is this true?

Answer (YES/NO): YES